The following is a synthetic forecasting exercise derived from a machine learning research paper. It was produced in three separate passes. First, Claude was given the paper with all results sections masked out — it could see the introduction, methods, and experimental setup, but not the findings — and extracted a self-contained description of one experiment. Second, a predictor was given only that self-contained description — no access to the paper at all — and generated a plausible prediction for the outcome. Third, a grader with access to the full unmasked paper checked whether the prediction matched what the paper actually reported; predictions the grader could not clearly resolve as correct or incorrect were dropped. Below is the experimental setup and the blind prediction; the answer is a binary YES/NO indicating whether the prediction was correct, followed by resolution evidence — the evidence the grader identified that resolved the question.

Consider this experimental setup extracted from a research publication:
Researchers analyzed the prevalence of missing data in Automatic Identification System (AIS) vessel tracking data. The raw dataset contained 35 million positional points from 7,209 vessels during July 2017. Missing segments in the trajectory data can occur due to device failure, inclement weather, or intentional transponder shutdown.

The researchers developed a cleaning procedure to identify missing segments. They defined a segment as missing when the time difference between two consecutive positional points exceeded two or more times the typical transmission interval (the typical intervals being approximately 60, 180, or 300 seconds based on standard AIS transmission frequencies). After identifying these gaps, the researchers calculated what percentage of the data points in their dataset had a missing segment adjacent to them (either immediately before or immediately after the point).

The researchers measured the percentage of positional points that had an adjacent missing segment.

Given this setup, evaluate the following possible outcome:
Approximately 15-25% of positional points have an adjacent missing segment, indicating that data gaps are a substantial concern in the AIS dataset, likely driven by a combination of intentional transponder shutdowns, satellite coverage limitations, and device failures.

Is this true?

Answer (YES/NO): NO